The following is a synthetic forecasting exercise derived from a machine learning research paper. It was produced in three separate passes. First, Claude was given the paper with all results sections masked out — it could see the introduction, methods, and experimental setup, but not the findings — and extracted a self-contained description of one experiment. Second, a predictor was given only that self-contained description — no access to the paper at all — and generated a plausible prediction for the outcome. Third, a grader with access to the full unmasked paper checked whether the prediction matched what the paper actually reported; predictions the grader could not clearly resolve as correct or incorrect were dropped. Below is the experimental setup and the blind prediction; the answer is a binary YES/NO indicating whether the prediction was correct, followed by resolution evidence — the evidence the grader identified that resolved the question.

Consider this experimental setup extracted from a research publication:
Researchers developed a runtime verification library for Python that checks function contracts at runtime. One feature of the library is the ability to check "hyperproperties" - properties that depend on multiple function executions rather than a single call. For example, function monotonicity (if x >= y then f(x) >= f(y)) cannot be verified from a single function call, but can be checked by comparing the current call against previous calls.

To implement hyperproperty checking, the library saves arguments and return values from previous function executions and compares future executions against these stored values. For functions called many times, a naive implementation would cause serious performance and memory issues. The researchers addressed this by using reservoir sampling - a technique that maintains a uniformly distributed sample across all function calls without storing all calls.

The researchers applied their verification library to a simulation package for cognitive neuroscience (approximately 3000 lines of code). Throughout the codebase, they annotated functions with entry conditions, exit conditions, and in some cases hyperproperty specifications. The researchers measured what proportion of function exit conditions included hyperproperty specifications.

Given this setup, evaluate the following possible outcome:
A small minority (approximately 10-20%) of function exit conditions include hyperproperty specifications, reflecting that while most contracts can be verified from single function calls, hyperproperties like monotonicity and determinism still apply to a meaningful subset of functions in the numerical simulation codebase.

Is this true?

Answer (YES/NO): NO